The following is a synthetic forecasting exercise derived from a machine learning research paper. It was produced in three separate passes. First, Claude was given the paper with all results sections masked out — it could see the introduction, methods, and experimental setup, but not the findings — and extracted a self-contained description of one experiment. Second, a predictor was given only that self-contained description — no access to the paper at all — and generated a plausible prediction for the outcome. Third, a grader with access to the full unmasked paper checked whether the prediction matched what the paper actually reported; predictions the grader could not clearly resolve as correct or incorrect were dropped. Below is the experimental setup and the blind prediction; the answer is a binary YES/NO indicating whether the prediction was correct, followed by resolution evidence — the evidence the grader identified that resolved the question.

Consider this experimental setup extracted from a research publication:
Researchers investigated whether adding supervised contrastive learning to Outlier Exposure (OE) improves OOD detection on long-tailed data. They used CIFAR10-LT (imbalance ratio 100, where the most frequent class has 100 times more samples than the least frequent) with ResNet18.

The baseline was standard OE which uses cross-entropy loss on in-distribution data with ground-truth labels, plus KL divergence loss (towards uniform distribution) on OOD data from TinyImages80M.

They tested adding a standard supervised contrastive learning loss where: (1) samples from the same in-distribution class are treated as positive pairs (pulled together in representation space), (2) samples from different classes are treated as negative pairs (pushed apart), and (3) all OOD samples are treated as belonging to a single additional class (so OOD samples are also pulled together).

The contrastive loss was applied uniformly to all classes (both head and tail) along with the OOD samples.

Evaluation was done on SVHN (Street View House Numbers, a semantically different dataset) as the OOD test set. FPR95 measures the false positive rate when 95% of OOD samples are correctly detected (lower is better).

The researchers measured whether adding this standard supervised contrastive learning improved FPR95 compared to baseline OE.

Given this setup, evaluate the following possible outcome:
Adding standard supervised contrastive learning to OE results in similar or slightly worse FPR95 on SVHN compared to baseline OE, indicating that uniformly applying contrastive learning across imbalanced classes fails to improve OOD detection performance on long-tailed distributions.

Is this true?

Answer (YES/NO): NO